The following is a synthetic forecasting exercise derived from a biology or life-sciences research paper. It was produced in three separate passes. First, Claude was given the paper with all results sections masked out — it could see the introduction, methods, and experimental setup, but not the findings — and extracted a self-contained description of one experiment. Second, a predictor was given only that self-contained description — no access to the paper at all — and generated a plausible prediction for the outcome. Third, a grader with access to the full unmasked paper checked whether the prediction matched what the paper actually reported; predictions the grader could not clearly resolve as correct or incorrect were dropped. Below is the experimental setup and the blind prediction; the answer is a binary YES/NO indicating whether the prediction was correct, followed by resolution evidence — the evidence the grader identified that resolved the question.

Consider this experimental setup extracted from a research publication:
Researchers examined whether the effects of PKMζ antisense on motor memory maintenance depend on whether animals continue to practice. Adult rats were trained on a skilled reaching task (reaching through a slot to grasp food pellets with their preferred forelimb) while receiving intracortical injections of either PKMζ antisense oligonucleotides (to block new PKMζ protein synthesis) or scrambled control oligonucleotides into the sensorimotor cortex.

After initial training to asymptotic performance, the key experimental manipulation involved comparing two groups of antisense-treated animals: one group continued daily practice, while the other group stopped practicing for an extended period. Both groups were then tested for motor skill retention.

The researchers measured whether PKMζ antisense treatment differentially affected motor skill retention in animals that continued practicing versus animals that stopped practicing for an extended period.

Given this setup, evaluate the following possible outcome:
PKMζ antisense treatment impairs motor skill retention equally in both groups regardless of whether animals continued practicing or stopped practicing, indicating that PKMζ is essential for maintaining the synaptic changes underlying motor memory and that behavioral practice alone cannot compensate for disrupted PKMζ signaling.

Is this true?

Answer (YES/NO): NO